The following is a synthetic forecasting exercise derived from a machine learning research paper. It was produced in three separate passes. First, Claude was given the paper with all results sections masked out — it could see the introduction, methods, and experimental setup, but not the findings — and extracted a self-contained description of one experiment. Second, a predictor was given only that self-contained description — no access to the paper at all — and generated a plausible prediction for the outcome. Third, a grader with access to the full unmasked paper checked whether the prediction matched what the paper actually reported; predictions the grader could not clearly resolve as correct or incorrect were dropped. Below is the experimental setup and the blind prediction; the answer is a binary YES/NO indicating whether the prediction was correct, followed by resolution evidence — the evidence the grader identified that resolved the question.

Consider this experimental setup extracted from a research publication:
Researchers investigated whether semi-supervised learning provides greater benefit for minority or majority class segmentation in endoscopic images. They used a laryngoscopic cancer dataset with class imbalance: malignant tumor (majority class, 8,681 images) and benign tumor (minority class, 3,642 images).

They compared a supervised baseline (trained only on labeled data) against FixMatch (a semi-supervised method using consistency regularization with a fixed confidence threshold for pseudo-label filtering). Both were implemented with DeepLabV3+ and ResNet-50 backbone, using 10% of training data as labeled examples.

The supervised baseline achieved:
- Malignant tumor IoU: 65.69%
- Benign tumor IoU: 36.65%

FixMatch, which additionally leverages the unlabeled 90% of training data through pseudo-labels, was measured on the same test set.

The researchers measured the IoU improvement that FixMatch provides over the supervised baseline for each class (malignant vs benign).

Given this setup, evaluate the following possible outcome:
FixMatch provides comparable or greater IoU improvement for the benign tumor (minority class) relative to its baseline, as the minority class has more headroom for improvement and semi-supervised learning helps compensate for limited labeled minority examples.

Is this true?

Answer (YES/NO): YES